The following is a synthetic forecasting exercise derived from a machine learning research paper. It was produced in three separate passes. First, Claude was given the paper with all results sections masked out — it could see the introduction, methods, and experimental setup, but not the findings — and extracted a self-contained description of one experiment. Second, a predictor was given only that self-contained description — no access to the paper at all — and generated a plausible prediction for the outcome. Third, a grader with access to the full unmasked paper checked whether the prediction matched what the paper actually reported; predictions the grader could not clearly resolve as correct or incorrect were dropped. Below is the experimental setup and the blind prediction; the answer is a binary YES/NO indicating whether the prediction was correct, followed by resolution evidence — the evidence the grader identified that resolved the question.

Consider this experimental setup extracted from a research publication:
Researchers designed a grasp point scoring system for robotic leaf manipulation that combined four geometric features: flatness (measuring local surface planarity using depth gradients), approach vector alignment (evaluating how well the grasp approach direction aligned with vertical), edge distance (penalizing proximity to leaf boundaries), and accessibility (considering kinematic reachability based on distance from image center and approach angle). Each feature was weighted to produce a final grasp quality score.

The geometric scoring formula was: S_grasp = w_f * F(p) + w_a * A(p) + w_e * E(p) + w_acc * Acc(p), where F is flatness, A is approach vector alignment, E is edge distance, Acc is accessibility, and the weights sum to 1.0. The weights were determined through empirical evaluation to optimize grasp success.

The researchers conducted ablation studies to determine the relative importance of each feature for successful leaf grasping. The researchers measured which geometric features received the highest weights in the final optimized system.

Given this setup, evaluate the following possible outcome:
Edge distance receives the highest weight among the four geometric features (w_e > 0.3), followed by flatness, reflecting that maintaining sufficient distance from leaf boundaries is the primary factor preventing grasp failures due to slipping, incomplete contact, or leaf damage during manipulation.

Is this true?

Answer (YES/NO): NO